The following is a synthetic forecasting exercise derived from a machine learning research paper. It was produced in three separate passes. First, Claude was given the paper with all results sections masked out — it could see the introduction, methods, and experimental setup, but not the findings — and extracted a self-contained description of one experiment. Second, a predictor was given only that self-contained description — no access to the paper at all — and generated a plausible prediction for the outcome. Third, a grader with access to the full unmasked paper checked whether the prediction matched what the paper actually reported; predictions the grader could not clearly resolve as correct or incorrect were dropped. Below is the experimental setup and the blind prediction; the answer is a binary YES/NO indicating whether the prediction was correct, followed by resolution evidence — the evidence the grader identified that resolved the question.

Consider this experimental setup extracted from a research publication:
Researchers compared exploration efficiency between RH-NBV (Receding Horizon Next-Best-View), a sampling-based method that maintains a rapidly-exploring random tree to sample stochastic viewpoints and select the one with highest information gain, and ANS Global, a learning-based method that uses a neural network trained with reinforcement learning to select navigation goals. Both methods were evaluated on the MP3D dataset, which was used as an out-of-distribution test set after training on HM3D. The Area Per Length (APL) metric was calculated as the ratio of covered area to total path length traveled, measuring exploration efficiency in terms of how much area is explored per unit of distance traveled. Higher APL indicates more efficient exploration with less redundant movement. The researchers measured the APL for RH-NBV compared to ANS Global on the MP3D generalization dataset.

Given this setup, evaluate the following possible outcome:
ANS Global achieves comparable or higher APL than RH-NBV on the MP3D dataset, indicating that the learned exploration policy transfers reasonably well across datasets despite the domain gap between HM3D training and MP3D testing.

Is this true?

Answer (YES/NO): YES